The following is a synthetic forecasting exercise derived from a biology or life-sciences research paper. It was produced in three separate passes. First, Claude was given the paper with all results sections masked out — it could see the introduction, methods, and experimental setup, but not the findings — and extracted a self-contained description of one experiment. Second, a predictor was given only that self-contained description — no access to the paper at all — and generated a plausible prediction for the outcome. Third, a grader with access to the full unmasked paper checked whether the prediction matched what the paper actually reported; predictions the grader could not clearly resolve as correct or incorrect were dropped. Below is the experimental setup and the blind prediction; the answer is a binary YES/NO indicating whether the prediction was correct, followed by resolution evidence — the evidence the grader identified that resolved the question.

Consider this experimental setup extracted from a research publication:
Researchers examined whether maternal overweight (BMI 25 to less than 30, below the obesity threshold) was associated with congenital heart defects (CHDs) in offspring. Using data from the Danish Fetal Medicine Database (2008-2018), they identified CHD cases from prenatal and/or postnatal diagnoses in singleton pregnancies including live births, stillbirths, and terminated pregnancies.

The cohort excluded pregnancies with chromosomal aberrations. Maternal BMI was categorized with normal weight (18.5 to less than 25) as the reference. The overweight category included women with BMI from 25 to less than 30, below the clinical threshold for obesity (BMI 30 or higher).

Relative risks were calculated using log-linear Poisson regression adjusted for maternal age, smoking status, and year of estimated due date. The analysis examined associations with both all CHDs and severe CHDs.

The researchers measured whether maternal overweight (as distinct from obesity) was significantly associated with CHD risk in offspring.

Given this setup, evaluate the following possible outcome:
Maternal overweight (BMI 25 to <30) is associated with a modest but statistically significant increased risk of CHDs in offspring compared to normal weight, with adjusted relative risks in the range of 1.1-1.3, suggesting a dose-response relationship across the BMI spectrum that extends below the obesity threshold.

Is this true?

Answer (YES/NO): YES